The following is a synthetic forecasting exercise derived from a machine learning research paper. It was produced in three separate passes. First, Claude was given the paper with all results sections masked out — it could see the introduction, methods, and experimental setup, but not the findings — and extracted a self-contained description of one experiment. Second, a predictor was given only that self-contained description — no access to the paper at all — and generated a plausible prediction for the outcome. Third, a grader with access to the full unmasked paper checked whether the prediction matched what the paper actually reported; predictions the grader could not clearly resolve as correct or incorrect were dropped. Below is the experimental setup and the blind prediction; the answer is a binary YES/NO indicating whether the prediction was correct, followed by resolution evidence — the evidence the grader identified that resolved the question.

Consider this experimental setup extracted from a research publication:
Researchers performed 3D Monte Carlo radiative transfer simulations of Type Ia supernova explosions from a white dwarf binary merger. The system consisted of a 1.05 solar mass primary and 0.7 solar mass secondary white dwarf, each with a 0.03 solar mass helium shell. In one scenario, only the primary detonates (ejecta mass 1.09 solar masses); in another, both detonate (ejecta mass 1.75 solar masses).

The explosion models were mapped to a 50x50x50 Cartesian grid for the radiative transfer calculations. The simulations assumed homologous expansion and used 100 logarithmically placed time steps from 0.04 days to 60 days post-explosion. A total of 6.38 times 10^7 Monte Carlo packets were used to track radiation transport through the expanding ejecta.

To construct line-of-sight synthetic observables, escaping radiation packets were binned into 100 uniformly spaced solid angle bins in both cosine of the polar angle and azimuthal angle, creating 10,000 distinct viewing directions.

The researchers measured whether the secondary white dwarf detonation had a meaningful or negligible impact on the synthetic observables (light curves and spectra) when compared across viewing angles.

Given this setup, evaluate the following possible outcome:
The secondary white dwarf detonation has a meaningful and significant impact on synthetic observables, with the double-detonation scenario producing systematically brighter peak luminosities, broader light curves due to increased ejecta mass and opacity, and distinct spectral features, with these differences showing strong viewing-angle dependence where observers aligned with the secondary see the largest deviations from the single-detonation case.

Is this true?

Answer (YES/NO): NO